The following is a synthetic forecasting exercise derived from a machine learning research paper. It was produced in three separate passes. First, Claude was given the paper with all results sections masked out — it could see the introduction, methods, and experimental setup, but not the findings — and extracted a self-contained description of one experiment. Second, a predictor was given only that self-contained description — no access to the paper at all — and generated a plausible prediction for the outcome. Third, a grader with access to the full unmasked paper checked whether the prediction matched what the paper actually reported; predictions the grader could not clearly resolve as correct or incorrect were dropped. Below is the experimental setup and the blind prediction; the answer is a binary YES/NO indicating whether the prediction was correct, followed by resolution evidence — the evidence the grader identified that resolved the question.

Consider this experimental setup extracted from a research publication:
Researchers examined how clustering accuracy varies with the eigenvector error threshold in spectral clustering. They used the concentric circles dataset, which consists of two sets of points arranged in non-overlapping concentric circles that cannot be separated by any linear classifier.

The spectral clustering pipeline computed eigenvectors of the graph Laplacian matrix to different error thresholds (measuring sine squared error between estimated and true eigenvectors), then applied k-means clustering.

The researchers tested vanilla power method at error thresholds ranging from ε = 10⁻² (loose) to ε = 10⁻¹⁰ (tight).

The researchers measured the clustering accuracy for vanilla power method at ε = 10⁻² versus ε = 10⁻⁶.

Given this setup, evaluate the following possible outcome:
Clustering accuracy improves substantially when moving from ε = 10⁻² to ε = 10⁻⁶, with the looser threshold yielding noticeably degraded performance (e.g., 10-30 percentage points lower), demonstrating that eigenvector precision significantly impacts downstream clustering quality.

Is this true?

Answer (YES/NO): YES